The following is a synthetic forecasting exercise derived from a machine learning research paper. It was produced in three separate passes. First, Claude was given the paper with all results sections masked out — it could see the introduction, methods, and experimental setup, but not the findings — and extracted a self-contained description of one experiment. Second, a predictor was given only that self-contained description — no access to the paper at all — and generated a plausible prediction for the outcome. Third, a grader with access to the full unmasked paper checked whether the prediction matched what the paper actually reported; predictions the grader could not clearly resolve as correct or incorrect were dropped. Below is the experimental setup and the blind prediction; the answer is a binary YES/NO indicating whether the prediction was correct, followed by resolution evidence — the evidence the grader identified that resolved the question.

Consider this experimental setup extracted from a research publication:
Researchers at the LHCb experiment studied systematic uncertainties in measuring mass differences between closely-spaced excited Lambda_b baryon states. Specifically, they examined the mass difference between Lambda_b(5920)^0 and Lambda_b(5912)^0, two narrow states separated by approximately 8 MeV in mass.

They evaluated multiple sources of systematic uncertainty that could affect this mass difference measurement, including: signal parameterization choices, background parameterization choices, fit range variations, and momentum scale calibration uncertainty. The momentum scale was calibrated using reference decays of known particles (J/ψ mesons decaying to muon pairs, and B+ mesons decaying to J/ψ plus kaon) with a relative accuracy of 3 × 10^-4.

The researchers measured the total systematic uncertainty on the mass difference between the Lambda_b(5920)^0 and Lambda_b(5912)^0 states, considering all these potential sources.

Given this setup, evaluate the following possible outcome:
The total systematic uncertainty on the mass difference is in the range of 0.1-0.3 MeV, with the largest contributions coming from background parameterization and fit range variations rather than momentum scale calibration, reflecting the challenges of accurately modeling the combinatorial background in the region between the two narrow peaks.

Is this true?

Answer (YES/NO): NO